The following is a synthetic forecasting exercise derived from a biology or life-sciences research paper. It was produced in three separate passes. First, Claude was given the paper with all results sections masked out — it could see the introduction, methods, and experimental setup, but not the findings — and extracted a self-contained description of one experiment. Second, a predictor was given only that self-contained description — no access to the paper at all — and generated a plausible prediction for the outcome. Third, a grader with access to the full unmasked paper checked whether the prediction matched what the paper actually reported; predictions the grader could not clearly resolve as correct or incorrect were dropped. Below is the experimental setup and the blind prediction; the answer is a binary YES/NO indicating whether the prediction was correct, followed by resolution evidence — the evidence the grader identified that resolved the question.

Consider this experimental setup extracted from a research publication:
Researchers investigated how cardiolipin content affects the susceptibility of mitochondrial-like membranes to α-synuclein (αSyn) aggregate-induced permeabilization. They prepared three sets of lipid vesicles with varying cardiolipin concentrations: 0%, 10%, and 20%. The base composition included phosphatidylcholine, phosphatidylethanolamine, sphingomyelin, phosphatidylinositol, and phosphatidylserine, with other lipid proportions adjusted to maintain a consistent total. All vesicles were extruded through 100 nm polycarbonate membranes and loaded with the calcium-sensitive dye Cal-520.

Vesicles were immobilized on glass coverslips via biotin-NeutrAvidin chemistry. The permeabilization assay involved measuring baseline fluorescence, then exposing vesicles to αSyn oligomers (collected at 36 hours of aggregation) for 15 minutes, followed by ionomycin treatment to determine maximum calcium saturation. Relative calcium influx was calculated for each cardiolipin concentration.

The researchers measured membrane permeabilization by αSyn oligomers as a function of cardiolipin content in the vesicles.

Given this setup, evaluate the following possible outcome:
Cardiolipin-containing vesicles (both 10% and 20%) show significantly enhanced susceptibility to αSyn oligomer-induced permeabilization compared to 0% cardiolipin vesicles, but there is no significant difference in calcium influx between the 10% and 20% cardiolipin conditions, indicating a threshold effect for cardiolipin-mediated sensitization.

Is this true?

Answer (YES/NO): NO